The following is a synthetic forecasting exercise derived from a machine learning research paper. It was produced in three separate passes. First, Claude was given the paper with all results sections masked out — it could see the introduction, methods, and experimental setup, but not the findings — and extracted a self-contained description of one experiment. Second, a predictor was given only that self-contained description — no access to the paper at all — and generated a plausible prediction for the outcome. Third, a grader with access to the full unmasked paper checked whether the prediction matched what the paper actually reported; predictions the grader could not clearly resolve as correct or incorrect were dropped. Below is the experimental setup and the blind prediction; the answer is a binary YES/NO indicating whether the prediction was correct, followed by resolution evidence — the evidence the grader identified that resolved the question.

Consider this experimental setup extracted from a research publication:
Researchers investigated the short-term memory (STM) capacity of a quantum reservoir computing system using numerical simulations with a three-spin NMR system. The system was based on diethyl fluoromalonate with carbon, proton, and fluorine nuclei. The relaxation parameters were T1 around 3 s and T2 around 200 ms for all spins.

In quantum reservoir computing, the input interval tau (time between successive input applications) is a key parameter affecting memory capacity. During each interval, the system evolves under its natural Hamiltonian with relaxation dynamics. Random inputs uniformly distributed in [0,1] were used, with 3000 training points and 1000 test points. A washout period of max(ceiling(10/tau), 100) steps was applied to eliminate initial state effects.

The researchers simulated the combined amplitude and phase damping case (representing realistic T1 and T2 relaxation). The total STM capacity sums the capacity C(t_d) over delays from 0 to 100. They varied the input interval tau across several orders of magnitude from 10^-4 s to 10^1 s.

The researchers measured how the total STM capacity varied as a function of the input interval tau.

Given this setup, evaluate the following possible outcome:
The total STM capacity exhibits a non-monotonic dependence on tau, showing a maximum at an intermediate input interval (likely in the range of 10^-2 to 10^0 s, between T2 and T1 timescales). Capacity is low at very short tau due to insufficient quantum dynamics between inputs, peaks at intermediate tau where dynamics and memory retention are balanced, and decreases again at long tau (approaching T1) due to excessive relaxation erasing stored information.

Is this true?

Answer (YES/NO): YES